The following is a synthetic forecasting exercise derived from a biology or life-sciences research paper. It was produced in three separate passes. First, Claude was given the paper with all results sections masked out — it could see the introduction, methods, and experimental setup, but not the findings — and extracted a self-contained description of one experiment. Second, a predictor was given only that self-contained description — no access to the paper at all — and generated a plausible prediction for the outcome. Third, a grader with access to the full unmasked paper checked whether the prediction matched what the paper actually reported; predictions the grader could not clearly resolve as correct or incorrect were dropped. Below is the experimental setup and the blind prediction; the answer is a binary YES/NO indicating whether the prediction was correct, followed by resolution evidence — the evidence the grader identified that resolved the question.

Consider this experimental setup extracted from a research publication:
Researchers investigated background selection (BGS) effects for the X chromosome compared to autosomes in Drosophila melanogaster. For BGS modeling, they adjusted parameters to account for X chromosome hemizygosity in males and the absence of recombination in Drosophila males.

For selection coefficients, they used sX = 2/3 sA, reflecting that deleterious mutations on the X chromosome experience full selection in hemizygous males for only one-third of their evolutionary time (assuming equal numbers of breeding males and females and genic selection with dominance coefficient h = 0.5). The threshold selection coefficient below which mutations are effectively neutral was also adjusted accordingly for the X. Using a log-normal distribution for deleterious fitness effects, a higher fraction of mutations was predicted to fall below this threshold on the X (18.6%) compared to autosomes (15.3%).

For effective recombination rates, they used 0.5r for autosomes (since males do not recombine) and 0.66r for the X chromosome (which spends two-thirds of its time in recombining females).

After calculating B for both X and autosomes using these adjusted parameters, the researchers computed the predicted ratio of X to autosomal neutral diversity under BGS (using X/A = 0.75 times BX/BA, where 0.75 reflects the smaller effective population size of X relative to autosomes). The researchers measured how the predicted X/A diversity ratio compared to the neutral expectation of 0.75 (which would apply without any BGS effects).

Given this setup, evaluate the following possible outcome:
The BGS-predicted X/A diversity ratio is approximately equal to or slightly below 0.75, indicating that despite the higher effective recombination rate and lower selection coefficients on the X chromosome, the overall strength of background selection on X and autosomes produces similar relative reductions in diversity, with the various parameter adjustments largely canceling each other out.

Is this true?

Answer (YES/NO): NO